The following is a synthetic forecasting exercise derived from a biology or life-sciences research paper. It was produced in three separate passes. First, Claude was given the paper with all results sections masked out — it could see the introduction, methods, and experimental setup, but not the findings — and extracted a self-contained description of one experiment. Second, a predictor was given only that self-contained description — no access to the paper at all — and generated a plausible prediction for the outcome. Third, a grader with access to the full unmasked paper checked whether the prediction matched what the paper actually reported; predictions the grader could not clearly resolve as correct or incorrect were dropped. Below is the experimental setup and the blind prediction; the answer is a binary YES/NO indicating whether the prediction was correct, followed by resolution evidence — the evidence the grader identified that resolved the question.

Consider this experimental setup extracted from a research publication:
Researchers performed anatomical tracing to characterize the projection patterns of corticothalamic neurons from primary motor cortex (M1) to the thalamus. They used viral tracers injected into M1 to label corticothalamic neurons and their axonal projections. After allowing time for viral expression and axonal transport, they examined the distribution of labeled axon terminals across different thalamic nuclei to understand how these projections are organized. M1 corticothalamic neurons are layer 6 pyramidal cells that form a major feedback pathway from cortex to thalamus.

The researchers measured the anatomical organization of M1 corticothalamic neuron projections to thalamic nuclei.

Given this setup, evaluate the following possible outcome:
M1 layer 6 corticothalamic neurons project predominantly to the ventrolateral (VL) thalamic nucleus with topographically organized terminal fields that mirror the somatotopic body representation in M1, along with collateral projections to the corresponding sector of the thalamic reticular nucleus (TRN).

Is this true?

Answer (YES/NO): NO